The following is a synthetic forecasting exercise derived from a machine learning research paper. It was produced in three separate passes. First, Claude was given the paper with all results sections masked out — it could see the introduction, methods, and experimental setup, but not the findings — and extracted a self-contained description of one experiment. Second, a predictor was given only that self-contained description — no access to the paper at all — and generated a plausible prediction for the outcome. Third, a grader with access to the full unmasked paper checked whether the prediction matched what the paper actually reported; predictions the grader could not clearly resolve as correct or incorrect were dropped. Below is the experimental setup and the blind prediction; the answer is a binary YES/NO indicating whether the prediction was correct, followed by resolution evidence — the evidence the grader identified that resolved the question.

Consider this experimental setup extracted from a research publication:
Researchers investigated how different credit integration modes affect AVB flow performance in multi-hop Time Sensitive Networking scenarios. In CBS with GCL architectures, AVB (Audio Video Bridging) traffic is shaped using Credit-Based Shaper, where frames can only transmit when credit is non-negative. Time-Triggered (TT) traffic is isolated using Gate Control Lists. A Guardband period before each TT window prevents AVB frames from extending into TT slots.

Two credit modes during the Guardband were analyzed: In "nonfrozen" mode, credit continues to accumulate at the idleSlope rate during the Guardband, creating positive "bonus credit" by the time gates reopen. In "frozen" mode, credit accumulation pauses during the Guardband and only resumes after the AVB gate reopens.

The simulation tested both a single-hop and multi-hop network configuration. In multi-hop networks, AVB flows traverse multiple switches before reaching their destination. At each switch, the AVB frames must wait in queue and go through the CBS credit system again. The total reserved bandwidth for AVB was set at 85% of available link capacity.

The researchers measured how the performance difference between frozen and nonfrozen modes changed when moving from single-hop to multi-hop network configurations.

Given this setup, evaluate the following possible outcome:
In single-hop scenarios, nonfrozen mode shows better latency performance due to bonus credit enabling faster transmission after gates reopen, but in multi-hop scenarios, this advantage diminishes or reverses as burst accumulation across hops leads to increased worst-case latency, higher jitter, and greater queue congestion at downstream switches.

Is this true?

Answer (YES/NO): NO